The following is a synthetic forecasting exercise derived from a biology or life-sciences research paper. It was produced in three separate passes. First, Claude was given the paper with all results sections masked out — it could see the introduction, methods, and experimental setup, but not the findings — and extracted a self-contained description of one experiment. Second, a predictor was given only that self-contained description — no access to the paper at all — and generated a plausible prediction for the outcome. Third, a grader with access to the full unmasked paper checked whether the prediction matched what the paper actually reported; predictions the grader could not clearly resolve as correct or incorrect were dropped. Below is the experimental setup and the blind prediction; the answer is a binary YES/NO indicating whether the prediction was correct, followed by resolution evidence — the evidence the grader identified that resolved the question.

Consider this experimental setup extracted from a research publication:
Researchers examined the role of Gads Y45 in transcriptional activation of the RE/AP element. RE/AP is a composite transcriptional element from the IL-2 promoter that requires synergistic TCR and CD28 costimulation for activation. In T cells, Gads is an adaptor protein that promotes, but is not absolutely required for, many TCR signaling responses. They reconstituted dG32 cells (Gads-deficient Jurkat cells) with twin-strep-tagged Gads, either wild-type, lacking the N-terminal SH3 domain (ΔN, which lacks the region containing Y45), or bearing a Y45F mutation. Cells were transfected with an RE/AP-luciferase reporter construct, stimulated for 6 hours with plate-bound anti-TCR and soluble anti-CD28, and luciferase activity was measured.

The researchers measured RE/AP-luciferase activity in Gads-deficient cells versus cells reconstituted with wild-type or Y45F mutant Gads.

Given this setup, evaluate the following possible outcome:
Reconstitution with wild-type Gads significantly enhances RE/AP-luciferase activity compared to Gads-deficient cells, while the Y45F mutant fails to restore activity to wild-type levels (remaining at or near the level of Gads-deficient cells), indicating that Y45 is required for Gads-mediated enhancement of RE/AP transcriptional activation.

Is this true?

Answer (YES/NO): NO